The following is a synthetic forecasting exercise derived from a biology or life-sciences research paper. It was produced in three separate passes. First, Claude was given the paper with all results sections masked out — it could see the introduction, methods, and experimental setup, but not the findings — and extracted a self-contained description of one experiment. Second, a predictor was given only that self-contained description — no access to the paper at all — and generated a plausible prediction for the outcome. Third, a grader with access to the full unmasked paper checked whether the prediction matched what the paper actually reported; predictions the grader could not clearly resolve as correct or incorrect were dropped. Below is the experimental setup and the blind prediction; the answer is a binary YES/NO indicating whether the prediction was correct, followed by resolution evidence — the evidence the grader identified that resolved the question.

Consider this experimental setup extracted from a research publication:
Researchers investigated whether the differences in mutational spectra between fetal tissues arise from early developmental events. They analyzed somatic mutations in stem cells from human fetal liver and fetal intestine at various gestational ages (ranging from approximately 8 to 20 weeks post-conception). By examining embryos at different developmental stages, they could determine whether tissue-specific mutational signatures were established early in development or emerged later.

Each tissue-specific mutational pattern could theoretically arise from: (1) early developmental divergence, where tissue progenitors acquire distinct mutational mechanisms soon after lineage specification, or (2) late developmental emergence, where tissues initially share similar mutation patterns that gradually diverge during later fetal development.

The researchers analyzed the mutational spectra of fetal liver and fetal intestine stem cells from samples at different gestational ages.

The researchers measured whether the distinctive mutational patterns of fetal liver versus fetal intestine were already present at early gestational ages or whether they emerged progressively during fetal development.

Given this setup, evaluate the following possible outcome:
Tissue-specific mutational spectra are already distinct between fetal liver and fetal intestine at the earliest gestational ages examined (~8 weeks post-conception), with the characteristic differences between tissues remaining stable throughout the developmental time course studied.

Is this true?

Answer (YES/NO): NO